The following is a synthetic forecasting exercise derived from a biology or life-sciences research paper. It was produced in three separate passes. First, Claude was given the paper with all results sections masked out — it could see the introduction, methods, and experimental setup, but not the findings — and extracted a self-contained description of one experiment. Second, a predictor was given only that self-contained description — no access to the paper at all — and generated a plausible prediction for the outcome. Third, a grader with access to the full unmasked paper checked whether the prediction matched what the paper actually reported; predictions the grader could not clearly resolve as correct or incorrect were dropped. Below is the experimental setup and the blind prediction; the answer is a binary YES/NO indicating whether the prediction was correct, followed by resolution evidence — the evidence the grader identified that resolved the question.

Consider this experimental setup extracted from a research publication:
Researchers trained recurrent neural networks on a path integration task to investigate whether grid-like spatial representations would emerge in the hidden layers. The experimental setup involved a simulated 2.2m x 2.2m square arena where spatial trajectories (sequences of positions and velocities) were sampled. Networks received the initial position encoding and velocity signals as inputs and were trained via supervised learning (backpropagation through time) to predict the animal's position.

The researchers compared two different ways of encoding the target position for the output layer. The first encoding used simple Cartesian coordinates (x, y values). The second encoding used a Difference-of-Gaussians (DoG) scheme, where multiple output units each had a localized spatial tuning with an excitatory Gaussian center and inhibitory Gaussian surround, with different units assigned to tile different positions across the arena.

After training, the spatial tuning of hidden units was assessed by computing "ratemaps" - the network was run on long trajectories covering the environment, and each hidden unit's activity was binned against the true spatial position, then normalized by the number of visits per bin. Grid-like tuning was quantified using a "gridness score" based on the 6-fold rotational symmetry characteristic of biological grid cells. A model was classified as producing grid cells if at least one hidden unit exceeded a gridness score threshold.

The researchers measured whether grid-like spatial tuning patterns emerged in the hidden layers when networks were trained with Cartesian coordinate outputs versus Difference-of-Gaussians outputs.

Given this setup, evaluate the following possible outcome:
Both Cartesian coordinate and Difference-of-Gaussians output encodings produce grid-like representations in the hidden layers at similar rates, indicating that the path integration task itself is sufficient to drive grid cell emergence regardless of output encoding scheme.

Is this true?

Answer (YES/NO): NO